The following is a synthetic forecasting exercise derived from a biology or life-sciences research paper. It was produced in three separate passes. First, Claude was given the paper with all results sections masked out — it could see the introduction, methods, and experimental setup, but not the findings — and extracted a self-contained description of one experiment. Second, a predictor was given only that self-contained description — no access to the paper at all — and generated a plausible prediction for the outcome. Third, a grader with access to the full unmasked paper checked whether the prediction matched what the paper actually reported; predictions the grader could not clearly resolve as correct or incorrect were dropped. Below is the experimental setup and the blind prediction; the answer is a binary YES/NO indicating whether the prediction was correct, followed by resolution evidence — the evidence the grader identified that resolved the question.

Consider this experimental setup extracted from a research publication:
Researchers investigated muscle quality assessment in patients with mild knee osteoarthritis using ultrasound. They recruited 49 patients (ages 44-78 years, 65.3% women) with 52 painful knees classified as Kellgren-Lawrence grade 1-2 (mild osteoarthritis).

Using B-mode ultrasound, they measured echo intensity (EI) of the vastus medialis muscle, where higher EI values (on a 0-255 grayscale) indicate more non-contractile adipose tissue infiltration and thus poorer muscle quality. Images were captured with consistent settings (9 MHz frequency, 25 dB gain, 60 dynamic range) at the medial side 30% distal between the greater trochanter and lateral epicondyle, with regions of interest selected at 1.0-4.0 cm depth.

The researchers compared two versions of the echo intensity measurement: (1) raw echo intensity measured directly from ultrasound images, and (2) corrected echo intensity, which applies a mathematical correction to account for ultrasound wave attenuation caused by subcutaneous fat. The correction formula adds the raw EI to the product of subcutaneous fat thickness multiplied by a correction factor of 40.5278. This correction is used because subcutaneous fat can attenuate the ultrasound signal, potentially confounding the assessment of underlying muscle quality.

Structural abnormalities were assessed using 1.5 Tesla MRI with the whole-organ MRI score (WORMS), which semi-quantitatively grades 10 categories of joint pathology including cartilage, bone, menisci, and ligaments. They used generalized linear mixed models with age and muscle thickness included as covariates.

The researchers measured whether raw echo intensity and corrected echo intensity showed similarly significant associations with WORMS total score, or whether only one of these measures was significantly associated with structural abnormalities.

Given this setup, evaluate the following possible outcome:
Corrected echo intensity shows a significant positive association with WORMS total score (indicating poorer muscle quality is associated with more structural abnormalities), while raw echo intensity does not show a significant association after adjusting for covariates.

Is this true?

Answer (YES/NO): NO